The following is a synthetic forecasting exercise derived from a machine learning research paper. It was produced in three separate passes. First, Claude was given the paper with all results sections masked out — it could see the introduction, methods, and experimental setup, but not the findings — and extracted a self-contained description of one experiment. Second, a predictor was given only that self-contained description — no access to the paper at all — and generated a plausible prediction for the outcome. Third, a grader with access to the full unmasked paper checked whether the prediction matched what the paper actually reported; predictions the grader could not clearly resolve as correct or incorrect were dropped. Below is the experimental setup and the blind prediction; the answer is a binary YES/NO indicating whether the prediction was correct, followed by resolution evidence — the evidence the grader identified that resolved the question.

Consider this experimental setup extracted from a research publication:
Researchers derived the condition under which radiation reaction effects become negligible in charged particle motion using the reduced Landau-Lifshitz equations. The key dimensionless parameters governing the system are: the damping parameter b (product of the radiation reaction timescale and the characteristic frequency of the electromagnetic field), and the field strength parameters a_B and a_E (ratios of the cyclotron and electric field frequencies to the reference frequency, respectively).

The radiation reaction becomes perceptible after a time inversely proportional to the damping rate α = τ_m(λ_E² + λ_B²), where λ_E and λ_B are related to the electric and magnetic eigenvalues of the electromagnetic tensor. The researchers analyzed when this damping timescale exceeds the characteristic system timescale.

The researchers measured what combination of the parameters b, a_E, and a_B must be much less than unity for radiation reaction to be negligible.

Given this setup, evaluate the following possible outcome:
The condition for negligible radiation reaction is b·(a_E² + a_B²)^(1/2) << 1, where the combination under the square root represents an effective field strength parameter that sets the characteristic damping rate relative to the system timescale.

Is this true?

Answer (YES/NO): NO